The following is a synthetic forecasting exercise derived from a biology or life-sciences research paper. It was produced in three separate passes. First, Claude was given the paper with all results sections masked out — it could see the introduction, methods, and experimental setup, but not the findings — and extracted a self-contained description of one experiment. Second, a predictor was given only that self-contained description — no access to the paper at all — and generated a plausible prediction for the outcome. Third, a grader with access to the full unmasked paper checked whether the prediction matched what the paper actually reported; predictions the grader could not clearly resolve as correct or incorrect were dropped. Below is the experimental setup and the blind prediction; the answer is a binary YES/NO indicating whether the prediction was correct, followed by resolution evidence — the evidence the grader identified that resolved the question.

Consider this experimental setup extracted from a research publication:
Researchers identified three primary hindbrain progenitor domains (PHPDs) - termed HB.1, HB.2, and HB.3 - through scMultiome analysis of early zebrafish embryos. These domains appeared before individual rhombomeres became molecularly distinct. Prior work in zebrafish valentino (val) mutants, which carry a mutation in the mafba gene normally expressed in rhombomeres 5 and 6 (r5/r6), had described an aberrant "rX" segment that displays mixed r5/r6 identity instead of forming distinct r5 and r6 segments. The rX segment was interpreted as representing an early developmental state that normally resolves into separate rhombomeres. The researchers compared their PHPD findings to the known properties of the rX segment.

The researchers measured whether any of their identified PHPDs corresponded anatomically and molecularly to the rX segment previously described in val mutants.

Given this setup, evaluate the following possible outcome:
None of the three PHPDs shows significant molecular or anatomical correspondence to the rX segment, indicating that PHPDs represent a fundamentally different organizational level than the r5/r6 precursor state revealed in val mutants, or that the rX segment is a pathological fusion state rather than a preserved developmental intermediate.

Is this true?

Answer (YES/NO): NO